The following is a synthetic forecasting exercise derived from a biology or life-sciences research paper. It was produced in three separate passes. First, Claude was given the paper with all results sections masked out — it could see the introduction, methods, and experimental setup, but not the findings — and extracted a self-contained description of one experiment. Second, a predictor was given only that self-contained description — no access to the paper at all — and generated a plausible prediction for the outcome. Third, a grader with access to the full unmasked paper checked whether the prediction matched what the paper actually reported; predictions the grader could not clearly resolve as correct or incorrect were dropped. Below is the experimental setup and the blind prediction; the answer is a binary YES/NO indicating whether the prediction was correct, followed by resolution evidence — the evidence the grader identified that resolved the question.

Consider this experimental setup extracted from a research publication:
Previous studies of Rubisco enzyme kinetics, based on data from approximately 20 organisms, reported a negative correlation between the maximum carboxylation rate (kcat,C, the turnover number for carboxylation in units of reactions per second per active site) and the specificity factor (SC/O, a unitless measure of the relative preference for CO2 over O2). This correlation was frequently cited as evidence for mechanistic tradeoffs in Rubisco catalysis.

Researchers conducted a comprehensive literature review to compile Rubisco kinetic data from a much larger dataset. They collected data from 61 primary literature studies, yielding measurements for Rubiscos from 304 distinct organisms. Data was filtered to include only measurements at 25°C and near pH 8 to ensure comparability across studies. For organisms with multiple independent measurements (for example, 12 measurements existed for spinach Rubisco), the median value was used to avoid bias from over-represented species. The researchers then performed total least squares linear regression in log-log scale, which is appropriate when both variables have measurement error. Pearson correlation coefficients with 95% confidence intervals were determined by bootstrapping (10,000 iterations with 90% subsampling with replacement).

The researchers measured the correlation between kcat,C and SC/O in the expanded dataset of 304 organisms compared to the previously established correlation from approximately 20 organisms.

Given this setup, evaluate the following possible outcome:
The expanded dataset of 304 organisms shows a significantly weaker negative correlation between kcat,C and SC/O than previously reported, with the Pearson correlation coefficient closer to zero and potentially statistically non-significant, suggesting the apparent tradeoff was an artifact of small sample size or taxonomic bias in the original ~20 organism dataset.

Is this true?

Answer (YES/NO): NO